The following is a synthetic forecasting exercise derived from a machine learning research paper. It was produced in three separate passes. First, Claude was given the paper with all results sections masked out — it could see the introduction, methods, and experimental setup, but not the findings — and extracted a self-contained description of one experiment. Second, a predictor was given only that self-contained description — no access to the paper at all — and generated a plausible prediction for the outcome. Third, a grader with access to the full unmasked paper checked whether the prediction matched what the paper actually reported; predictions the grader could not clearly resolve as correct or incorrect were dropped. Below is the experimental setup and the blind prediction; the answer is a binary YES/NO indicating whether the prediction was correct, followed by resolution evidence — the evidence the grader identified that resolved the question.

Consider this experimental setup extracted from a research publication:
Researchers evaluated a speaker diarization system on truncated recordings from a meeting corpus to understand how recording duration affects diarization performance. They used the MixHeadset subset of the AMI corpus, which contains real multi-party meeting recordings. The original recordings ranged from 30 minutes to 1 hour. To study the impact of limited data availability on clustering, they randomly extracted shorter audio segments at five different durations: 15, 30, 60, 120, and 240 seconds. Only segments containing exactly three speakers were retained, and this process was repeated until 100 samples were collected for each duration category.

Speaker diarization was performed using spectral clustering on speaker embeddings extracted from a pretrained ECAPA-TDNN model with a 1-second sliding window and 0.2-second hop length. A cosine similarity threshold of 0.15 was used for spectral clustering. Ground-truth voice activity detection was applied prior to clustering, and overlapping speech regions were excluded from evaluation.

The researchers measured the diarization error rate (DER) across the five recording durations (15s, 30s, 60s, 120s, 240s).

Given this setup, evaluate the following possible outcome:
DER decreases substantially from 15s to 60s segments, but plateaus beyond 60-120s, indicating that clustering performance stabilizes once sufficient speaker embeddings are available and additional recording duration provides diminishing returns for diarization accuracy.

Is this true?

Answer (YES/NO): YES